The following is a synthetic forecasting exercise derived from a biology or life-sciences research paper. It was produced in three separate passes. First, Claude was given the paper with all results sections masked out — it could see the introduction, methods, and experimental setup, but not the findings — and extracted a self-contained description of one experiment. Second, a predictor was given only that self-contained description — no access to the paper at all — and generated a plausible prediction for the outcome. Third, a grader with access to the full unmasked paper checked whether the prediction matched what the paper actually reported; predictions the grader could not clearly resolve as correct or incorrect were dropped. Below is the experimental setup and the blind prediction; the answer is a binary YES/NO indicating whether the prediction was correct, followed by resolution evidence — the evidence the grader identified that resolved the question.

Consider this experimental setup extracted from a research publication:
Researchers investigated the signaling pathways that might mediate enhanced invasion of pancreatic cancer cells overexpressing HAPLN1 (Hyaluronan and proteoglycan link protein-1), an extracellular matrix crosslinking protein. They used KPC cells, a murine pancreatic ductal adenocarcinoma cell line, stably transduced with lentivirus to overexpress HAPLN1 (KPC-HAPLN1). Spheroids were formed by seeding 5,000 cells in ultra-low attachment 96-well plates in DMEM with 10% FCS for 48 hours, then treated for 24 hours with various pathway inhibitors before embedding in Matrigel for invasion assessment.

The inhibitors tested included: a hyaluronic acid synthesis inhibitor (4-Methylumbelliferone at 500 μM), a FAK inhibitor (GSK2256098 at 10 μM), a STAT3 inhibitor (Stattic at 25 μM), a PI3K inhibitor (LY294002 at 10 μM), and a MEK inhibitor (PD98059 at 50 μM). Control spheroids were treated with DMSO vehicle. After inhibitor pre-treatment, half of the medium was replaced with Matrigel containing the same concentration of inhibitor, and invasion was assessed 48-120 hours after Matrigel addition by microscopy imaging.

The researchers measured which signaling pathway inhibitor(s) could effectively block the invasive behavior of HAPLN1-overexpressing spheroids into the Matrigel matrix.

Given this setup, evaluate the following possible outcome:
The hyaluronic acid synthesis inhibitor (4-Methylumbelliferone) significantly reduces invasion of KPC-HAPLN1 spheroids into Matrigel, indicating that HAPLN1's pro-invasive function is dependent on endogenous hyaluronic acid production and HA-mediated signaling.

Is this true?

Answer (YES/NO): YES